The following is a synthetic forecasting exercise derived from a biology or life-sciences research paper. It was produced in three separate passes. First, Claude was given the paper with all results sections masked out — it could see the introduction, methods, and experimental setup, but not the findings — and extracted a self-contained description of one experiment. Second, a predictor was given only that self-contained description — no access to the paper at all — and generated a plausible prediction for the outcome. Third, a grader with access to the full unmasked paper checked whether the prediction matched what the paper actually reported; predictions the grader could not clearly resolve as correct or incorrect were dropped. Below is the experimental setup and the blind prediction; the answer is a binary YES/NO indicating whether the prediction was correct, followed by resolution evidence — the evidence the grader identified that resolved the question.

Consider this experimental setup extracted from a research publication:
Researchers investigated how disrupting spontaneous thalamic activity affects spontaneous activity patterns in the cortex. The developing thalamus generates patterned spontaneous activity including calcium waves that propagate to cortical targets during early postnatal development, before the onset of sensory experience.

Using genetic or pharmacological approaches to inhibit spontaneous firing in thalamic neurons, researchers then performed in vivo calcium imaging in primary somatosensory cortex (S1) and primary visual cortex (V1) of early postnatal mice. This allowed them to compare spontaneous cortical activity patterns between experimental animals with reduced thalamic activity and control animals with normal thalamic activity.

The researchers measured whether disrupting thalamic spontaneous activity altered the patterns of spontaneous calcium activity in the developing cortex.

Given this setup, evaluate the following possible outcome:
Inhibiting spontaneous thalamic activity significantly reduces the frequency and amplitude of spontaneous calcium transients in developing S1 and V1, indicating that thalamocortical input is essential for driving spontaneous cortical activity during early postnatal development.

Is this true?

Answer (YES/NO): NO